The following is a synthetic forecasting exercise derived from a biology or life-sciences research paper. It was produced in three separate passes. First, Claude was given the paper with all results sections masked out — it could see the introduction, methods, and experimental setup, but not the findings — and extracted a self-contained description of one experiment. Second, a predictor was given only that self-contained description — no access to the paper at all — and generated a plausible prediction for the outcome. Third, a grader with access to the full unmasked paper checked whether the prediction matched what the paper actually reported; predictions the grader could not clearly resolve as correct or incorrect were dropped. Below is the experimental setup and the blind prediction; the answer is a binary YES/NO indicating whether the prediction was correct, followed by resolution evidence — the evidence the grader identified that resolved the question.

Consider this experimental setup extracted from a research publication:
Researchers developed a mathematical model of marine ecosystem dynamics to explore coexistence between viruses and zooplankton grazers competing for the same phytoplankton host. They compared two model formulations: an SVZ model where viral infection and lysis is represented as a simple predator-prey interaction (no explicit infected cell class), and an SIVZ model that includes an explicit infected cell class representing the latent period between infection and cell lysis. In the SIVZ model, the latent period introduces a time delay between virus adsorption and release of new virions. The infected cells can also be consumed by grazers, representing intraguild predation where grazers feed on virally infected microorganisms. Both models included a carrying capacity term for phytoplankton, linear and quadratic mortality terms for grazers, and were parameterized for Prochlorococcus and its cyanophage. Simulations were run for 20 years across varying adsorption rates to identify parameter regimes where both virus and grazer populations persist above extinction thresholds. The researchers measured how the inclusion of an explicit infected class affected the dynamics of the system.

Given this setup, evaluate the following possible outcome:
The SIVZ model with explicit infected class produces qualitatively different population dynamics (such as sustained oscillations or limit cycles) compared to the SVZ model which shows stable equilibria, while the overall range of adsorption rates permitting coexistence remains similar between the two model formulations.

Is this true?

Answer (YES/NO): NO